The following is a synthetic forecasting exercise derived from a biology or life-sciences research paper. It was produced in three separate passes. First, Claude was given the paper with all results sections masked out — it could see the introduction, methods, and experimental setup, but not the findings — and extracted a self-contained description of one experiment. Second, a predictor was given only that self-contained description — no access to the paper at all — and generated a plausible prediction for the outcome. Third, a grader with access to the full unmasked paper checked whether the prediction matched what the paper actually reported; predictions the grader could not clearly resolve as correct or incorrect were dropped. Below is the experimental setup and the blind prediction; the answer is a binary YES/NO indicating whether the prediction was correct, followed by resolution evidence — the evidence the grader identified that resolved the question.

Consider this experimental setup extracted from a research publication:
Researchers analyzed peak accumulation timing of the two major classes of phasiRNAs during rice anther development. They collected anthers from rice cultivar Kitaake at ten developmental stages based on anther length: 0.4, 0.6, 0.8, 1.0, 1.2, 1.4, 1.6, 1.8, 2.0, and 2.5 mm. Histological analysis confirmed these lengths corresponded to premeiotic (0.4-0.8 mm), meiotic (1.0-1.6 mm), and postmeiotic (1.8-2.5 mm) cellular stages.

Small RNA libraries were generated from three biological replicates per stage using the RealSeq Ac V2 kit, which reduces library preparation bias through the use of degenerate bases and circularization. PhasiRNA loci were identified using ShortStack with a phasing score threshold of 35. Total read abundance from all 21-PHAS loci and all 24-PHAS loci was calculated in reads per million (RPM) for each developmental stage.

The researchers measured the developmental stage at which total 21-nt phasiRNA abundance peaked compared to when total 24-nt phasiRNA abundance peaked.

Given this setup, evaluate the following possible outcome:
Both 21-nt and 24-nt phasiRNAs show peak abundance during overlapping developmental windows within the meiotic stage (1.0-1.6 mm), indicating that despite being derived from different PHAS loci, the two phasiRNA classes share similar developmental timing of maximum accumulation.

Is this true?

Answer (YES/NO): NO